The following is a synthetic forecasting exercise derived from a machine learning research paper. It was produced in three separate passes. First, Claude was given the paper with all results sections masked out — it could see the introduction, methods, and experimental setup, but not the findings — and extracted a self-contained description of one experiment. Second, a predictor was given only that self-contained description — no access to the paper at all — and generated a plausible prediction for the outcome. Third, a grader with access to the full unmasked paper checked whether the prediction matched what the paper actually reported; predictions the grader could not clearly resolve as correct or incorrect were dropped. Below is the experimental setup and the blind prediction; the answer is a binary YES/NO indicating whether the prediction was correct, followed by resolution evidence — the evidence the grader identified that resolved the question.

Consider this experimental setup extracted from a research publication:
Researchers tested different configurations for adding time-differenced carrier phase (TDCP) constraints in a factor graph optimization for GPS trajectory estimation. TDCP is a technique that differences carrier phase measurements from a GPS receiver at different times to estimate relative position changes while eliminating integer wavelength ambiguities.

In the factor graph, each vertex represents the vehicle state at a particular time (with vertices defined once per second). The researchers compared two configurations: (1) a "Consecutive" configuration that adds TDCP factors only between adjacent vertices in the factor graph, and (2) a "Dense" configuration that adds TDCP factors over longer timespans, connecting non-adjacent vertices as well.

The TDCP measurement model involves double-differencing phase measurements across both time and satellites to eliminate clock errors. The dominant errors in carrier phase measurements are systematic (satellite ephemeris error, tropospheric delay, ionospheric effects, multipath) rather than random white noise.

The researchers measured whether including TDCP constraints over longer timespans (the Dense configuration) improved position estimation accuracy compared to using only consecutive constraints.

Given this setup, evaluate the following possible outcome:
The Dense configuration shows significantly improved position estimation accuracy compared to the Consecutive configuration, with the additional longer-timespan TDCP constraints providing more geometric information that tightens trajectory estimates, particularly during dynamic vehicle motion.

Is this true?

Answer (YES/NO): NO